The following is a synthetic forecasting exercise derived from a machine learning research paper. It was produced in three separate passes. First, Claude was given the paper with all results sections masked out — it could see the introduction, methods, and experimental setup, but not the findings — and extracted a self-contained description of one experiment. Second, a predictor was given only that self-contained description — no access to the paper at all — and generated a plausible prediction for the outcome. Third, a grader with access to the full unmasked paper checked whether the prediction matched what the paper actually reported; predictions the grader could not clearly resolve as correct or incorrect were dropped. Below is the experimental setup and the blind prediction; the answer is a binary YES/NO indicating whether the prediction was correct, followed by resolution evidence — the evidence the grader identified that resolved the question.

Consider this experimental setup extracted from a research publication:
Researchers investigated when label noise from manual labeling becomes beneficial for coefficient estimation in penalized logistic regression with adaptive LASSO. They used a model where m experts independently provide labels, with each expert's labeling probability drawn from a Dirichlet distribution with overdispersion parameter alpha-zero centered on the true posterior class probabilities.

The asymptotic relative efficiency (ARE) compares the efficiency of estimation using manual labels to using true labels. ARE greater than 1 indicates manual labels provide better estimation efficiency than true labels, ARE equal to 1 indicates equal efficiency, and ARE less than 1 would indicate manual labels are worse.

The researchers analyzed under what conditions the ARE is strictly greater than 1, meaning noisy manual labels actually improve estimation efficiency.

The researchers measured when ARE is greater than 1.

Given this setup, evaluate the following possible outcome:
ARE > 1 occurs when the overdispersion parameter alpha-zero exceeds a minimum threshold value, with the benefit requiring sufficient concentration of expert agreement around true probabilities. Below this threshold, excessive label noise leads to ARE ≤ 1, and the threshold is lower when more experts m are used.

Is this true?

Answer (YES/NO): NO